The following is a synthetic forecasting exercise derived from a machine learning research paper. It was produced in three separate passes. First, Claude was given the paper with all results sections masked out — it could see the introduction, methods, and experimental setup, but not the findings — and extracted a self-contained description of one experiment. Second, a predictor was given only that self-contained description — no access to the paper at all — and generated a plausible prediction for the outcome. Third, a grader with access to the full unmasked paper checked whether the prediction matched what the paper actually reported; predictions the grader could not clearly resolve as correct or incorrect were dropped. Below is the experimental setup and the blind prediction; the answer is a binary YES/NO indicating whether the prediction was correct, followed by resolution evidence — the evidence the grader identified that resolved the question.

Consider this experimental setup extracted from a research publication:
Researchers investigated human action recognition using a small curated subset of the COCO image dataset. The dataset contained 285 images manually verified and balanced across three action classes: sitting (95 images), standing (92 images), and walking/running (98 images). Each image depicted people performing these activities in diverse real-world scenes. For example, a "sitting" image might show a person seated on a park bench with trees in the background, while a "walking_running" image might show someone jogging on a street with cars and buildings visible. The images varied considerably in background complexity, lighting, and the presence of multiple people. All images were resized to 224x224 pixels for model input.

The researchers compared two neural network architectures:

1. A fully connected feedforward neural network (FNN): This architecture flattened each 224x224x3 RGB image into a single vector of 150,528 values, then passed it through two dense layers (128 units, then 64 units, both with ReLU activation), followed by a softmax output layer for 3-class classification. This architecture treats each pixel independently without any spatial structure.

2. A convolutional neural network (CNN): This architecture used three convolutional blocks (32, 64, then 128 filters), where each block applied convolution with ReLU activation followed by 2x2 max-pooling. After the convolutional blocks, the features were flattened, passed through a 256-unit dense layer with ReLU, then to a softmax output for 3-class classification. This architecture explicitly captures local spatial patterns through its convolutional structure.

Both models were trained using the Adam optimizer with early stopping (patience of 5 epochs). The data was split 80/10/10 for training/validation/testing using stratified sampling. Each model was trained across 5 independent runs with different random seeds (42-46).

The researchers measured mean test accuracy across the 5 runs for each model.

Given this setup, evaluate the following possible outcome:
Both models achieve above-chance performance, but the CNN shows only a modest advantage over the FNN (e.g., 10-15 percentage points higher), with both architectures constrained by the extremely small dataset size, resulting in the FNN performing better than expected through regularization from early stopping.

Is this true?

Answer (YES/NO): NO